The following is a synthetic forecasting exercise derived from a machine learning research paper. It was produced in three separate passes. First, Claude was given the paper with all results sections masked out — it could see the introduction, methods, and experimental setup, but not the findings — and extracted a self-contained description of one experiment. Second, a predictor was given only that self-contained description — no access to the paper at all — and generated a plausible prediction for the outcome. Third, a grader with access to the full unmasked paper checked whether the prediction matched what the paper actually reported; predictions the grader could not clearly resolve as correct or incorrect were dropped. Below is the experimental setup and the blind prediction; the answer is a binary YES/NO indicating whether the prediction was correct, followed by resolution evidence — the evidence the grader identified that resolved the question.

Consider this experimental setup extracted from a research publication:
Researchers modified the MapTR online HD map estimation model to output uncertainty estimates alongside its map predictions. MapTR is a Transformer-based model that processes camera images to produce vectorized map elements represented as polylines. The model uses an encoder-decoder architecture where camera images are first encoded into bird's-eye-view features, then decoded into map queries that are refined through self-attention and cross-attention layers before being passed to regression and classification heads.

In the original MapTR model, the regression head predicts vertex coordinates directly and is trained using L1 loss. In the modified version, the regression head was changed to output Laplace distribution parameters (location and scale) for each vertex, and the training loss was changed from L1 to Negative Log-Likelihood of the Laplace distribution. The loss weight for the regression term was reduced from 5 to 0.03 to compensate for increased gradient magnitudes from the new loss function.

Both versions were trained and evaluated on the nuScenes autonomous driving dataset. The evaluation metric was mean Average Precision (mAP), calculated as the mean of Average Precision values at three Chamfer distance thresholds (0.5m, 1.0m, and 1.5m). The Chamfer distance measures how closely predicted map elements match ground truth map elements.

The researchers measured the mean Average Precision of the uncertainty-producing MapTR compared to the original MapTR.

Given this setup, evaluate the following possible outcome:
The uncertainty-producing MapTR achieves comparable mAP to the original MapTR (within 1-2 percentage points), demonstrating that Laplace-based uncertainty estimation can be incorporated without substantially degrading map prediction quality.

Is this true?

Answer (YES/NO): YES